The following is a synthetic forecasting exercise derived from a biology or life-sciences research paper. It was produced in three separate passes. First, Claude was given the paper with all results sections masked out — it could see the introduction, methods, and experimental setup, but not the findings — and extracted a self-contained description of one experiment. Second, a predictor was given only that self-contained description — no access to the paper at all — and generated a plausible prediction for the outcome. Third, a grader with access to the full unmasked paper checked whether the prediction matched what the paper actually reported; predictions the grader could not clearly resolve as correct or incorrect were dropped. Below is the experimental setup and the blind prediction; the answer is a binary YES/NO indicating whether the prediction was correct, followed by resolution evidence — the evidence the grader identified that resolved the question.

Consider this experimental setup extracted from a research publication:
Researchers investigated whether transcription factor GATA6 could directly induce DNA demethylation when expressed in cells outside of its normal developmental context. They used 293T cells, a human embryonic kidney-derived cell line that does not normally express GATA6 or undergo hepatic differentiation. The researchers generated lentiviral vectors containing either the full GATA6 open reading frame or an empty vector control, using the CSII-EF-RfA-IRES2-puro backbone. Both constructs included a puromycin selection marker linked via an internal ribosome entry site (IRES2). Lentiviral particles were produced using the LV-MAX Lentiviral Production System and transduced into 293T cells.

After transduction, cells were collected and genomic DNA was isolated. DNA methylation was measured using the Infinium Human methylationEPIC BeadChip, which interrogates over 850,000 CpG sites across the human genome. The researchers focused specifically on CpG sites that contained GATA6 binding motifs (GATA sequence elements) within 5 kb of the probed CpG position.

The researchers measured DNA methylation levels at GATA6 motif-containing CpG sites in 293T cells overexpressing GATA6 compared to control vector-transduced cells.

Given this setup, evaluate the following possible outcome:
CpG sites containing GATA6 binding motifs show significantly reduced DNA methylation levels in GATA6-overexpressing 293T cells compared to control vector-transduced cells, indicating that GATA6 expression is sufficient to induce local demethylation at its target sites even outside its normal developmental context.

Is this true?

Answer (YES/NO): YES